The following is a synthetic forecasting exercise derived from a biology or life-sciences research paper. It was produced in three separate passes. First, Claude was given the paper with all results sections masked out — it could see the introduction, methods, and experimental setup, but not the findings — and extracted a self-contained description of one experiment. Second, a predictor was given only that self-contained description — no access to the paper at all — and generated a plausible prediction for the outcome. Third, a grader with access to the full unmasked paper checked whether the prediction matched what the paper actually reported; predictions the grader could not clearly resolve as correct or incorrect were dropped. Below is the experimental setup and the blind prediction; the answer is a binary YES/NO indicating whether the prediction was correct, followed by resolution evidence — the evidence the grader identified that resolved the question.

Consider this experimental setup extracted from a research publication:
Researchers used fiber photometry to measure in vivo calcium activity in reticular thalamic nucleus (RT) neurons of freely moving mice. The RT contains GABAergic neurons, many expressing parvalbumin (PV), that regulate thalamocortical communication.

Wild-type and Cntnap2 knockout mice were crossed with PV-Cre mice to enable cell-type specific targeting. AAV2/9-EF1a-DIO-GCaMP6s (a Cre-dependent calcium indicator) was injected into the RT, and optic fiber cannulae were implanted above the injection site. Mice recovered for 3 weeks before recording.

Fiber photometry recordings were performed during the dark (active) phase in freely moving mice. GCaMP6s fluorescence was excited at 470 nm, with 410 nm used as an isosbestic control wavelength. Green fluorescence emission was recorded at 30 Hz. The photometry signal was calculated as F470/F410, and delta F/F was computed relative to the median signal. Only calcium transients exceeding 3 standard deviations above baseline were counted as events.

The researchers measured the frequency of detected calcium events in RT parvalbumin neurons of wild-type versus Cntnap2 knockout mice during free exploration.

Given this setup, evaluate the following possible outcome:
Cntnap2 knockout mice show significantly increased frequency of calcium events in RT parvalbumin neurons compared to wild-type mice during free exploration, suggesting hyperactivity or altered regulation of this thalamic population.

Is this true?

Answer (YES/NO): YES